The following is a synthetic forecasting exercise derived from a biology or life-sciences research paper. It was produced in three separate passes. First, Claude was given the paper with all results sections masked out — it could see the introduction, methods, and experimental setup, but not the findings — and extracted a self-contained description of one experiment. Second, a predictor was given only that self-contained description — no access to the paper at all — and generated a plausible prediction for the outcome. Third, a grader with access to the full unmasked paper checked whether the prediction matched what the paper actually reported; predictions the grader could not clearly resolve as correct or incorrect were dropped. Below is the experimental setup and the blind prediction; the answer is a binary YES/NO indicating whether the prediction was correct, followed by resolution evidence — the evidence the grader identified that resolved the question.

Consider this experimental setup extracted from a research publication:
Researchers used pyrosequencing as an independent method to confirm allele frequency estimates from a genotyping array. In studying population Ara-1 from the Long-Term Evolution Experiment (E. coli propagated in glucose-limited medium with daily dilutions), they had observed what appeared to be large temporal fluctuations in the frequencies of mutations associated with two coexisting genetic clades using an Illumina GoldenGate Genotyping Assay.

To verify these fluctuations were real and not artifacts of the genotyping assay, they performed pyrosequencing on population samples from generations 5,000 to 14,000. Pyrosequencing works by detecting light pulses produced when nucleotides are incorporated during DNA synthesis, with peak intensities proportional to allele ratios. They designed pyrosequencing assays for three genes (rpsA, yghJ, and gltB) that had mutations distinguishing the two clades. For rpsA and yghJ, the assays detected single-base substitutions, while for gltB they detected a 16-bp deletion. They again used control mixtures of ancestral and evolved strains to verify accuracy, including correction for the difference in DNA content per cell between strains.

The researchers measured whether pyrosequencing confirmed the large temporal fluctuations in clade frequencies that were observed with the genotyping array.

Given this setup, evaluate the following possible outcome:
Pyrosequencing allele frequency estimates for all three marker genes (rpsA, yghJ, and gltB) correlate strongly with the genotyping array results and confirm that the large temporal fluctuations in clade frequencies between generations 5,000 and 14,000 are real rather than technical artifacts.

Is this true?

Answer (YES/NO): YES